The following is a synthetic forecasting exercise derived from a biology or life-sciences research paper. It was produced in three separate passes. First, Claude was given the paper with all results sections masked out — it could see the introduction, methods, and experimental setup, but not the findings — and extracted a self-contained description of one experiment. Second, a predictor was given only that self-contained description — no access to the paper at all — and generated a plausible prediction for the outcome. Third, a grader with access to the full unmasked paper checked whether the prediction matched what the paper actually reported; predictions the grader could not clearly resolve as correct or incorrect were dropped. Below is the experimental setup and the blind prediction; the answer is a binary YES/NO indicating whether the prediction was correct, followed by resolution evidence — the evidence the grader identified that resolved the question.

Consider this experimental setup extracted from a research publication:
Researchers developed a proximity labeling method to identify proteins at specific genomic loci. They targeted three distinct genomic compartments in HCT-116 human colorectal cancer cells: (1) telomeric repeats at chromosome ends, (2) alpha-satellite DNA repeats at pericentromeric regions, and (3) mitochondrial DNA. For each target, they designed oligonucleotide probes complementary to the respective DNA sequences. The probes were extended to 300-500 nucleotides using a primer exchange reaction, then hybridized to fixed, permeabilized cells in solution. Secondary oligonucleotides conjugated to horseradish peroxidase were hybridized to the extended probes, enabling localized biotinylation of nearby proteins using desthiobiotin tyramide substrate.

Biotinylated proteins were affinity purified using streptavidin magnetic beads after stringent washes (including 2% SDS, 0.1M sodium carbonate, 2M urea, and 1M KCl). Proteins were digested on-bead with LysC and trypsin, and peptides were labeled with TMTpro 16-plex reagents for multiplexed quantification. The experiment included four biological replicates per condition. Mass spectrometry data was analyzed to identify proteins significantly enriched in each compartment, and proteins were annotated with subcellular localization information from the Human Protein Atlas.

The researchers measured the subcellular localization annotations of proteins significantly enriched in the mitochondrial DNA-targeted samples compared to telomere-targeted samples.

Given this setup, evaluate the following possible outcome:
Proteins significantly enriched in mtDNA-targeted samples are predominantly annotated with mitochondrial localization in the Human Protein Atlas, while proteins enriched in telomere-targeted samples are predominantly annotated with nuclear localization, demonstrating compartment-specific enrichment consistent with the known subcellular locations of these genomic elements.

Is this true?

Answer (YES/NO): YES